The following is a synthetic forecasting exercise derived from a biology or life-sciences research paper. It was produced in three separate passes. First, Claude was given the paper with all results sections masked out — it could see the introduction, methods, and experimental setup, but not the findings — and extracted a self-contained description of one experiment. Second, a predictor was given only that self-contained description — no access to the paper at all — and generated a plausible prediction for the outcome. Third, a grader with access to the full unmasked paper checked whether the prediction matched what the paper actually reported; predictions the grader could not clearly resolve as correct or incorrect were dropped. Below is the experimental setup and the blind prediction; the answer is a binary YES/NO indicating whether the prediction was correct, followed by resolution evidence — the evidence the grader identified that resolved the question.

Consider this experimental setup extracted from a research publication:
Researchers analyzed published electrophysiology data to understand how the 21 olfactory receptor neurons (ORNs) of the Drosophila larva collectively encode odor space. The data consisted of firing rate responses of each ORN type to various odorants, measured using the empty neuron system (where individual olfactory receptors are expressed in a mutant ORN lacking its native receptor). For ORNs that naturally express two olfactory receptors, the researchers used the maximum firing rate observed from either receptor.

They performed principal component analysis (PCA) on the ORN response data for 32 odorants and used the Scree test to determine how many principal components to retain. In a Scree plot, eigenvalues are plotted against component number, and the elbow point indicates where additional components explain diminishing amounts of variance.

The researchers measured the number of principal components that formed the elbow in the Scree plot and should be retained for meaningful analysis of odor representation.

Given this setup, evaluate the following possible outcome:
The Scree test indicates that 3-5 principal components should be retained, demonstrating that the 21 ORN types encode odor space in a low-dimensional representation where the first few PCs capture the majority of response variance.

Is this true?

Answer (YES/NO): YES